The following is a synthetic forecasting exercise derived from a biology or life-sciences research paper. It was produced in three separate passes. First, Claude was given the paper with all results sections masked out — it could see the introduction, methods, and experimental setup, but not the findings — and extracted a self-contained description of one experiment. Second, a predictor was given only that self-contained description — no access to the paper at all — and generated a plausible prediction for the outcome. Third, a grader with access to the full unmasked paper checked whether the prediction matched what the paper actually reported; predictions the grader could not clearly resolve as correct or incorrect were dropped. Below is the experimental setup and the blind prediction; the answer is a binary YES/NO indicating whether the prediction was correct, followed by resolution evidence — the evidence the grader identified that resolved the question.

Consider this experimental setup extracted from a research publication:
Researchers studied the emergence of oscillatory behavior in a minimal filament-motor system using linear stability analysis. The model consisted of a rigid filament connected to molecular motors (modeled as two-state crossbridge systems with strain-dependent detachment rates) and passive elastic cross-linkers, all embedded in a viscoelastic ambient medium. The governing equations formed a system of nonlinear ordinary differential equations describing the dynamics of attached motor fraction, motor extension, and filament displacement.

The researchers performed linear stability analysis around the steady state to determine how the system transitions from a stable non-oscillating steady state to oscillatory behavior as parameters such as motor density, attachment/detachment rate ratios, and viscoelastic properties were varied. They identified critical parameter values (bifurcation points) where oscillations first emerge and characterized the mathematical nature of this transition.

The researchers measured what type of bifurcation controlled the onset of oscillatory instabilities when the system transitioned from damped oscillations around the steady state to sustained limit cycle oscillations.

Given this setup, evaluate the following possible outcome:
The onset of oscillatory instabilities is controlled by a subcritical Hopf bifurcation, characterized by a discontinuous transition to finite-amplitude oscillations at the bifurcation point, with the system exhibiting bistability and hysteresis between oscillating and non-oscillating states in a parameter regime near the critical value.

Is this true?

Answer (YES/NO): NO